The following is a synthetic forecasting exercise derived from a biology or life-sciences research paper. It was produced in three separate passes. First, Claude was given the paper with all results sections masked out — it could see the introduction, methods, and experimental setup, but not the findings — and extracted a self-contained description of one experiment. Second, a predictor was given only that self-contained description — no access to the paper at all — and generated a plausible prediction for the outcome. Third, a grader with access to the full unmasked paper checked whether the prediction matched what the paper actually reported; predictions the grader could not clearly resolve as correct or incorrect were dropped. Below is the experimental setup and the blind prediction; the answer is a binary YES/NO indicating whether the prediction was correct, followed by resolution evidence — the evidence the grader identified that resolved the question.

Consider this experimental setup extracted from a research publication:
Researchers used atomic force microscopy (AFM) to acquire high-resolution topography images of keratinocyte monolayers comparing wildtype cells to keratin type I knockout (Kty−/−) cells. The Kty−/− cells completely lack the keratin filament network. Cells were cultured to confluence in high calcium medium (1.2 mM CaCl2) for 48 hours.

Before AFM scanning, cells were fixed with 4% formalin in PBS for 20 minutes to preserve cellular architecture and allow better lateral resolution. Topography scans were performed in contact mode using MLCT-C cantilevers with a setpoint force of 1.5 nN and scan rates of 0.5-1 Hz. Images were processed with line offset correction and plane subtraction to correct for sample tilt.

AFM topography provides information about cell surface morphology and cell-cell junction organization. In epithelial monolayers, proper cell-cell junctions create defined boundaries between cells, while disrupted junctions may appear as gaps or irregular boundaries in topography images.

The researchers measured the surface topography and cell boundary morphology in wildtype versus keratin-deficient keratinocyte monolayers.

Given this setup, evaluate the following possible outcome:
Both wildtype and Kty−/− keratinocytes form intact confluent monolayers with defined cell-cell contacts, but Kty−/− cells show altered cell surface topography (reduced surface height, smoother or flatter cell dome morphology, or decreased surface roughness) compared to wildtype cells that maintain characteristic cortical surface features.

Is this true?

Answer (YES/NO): NO